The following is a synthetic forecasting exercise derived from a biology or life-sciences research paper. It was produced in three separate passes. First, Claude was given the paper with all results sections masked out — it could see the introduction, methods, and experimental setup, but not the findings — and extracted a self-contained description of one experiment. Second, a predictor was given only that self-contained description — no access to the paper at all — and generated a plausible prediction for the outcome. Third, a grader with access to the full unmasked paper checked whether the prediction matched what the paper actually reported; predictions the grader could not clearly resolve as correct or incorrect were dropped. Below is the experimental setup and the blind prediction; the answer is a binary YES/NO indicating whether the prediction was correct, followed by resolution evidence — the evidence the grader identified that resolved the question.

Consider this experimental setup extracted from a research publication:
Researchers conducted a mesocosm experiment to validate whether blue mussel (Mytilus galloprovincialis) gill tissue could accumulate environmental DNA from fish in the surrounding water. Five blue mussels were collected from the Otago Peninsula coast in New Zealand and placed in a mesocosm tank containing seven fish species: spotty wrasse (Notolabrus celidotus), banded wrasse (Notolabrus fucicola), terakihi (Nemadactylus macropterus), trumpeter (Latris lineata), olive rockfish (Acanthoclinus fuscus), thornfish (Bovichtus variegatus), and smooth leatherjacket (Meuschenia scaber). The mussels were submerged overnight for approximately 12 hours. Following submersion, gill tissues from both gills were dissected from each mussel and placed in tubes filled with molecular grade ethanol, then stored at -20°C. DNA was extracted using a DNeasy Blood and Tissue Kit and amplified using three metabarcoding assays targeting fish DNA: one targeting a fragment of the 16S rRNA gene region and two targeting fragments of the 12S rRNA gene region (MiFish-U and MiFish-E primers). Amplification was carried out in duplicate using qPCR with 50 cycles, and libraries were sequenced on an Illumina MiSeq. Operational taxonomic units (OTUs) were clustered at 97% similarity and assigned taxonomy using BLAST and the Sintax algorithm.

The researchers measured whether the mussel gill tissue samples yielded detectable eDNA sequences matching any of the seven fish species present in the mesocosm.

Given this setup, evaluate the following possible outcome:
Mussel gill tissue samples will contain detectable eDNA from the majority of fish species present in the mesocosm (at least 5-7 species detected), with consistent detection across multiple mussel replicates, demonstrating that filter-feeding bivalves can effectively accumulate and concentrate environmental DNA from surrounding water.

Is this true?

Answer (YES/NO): NO